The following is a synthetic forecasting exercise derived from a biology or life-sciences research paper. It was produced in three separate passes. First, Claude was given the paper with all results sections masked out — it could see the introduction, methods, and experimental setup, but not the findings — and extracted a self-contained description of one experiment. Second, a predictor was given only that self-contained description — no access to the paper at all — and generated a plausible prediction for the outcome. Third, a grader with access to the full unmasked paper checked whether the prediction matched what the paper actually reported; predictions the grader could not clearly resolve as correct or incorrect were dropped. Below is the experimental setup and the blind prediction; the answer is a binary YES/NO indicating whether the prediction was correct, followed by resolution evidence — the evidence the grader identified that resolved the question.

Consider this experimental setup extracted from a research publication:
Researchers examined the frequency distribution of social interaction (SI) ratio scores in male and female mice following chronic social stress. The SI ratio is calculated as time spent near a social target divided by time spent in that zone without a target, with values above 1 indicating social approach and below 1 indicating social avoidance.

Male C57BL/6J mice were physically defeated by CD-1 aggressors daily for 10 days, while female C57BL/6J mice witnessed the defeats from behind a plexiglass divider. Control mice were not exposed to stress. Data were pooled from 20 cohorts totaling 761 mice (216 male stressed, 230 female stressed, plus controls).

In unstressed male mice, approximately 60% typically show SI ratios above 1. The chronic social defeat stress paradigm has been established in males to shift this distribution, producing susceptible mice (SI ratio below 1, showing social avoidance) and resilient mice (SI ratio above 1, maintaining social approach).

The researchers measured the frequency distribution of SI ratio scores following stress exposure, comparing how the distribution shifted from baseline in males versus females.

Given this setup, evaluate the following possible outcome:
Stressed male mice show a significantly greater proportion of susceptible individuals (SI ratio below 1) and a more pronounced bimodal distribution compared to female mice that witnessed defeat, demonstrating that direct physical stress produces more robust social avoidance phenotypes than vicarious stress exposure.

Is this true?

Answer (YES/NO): NO